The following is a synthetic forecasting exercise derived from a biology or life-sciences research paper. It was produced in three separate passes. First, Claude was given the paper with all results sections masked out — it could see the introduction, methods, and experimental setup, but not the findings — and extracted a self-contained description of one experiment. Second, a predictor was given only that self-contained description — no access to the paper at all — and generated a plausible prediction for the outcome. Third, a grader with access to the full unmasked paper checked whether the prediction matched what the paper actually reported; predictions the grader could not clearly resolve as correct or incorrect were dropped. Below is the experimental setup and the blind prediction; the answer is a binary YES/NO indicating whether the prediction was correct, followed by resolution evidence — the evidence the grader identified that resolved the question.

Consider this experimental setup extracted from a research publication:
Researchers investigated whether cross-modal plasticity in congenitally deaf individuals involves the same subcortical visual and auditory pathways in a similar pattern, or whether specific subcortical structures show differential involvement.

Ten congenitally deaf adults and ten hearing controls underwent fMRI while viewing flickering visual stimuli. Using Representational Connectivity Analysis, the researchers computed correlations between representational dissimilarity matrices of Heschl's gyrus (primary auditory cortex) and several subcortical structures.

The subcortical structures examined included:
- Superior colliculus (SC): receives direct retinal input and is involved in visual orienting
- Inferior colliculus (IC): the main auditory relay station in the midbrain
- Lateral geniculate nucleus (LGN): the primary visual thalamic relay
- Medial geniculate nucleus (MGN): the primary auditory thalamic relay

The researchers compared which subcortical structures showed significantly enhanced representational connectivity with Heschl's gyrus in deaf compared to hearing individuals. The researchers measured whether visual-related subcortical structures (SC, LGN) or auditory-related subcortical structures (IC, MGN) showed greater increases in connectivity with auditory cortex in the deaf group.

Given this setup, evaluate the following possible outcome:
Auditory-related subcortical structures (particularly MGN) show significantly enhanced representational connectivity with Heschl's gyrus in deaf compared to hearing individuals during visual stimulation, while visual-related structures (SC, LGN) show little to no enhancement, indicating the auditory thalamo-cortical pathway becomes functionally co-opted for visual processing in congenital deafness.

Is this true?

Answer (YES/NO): NO